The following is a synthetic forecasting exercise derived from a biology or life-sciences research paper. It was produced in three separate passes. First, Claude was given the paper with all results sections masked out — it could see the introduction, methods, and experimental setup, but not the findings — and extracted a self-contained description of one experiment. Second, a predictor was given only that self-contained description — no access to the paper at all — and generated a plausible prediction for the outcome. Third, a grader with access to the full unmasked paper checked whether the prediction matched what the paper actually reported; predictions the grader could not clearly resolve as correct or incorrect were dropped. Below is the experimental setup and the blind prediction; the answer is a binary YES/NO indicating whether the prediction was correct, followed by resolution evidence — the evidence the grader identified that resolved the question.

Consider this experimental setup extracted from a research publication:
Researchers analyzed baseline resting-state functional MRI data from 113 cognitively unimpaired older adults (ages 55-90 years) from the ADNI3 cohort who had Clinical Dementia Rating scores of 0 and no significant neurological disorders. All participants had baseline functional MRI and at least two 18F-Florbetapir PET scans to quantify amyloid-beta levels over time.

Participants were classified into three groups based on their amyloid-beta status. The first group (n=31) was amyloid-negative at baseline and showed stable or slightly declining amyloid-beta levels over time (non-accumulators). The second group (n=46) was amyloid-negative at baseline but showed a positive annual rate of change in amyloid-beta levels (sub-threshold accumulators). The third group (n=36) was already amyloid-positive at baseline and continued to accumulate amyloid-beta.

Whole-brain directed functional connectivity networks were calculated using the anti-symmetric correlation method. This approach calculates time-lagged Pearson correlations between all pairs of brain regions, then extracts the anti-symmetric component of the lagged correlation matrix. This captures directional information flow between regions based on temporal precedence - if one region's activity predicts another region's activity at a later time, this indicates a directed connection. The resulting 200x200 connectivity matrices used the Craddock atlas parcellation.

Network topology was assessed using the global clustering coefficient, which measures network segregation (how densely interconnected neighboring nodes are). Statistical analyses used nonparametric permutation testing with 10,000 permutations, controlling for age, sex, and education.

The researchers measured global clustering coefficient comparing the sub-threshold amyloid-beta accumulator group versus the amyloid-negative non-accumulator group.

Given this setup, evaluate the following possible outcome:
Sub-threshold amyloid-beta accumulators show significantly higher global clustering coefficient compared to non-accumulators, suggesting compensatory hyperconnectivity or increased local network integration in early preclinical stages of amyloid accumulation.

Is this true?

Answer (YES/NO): NO